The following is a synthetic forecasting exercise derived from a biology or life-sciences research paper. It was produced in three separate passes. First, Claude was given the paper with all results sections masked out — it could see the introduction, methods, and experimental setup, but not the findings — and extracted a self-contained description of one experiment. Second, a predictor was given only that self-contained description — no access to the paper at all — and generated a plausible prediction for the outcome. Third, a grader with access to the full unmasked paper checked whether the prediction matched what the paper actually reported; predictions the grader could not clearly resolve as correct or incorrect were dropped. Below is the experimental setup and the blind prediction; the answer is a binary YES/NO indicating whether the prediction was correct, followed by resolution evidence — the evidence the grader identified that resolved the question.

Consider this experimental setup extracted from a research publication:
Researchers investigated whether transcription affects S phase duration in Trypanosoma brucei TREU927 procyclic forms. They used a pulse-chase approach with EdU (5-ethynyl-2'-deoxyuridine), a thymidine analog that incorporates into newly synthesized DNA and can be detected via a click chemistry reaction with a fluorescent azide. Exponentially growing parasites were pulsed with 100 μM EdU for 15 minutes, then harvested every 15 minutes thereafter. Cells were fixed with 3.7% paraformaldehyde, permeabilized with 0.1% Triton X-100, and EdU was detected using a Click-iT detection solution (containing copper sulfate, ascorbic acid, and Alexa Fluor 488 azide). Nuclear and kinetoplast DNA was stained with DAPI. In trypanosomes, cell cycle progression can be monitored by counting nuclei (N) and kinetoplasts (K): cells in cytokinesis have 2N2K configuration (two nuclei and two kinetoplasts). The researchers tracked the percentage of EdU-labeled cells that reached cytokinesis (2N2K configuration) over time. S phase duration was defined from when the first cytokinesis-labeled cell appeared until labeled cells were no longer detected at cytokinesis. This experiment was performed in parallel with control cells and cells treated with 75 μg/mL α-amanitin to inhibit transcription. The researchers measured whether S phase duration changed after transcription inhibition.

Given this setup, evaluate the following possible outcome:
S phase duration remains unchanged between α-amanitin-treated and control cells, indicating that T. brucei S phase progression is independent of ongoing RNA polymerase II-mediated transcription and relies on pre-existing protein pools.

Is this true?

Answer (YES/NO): YES